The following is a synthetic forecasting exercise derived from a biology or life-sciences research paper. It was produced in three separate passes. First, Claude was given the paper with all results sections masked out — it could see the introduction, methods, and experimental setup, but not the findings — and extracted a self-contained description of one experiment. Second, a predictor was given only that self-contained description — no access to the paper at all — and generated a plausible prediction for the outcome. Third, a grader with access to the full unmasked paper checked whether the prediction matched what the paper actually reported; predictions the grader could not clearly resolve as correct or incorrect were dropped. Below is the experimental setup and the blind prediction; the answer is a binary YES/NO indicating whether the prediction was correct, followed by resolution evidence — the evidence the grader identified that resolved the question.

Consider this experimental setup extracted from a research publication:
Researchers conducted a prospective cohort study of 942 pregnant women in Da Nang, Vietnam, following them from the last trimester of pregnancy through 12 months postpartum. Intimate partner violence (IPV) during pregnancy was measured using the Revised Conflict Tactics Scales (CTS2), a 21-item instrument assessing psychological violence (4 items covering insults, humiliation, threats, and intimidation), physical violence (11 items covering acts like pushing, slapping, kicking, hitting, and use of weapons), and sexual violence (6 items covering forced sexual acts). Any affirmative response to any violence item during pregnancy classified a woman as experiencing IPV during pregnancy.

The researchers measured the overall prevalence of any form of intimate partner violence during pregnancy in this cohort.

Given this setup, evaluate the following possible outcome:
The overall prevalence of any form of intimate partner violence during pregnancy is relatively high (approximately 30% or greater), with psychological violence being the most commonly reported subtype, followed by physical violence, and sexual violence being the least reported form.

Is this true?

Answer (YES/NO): YES